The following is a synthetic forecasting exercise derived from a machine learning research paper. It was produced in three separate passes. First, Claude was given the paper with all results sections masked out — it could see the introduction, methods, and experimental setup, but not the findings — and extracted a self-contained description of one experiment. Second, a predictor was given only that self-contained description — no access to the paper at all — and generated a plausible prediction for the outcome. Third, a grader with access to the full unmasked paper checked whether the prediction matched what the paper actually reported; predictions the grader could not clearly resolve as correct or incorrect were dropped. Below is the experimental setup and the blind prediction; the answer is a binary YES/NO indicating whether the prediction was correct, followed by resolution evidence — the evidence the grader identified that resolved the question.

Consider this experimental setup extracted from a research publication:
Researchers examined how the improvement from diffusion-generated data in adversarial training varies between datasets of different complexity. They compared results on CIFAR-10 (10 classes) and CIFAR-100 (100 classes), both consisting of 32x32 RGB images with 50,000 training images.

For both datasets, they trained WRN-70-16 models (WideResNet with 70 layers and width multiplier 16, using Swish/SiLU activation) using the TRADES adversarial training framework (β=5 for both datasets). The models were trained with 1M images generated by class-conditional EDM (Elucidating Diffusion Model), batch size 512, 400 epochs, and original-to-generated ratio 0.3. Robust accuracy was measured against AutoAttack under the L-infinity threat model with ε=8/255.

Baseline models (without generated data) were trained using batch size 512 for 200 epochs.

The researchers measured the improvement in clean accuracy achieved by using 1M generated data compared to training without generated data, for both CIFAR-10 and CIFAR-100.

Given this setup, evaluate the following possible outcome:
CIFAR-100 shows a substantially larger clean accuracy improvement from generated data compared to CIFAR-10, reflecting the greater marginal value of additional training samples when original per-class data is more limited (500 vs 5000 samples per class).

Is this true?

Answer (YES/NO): YES